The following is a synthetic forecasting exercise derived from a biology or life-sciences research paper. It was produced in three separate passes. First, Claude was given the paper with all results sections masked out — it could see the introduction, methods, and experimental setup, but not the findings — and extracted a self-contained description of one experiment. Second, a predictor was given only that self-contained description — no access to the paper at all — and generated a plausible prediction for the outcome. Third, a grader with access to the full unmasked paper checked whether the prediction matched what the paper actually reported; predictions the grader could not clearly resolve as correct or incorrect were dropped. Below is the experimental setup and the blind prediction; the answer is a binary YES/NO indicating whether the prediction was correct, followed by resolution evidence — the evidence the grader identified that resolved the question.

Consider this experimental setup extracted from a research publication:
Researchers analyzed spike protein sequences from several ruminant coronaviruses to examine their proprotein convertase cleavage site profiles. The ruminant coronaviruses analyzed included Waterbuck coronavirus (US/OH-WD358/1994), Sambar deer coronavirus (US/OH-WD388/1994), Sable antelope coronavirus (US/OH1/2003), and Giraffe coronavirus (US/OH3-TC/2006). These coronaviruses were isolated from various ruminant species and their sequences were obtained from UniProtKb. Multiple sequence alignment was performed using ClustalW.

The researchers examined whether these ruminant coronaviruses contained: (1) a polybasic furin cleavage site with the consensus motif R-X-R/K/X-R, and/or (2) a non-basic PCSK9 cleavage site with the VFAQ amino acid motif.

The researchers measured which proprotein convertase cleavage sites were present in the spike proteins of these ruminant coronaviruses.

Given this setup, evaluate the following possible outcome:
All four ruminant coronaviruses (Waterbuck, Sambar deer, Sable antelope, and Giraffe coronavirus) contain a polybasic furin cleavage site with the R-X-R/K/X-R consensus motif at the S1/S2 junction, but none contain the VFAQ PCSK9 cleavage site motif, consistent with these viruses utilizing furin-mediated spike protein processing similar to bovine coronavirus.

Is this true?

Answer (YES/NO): YES